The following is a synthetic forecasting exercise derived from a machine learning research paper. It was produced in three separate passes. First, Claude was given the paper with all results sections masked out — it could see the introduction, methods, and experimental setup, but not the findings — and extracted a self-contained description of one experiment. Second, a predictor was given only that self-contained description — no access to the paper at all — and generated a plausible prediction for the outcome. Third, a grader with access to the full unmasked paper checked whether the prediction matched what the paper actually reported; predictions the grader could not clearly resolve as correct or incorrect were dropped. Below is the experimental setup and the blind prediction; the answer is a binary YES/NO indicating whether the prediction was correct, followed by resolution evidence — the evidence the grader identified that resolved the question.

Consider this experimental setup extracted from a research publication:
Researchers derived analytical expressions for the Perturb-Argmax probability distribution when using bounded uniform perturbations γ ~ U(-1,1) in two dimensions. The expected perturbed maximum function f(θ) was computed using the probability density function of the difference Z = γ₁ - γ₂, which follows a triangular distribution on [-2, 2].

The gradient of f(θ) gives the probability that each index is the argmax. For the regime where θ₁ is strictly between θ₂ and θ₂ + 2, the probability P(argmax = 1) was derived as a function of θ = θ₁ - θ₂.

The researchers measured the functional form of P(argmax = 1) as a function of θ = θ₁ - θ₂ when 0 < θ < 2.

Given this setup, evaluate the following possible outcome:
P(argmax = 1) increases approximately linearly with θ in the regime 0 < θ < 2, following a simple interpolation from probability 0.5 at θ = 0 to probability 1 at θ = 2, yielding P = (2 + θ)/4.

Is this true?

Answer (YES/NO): NO